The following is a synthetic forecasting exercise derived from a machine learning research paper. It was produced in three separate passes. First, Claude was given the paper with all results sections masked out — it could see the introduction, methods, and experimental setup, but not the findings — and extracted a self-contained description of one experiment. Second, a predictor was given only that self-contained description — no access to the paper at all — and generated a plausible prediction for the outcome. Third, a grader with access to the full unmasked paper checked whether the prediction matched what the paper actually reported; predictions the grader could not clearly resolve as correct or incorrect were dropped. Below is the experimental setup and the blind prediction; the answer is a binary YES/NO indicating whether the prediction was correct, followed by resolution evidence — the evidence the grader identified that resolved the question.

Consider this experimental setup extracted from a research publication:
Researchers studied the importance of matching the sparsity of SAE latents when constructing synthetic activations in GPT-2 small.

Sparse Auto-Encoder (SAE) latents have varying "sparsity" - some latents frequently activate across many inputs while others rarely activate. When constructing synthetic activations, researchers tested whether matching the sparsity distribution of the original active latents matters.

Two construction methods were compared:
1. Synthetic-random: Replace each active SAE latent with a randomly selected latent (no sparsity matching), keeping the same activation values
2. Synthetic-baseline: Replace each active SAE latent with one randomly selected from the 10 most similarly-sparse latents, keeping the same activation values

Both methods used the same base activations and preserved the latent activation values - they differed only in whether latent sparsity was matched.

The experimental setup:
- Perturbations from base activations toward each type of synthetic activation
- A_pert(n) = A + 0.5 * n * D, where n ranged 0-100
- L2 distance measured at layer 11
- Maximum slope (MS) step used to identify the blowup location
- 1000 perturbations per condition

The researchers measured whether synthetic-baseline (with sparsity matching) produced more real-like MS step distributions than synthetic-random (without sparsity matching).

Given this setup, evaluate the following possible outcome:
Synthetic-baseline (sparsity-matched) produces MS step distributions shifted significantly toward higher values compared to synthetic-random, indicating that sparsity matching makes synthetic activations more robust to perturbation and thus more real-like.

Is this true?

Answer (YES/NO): NO